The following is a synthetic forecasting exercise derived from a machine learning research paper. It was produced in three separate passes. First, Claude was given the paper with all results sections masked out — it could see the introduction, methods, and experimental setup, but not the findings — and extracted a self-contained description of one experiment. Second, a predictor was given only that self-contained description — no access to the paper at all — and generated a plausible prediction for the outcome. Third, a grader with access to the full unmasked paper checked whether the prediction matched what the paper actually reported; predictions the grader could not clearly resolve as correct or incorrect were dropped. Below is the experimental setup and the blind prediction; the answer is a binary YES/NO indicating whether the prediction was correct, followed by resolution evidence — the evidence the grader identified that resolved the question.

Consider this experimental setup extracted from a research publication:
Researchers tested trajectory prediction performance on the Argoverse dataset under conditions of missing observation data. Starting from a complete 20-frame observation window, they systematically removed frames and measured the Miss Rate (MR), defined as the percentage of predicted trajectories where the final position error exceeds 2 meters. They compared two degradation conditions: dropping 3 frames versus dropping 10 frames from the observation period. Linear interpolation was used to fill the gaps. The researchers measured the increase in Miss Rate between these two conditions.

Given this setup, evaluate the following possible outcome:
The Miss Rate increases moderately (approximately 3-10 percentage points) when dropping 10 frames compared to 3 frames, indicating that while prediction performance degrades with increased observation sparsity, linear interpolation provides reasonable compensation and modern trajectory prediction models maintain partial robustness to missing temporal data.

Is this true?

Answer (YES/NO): YES